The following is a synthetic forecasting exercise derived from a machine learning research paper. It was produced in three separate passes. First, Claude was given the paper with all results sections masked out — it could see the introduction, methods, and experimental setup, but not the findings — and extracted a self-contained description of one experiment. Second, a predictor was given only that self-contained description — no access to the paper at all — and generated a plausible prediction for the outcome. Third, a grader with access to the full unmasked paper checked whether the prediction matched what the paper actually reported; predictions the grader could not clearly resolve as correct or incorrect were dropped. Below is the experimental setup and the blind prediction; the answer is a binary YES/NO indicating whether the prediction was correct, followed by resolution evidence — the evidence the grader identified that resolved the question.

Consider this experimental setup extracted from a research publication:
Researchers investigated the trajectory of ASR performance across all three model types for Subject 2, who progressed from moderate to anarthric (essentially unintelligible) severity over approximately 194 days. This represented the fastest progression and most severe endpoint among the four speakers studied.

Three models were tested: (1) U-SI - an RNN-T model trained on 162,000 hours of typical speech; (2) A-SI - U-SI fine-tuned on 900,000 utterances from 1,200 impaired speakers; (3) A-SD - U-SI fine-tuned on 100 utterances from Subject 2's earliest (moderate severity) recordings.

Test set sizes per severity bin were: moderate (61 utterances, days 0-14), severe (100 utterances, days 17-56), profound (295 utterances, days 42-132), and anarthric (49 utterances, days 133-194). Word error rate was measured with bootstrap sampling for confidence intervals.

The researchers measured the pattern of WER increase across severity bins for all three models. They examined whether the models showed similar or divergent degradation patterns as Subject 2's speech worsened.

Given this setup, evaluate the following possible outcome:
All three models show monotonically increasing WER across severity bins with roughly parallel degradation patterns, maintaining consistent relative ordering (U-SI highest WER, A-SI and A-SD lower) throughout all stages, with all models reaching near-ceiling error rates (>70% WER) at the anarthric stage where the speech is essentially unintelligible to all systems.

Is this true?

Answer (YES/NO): NO